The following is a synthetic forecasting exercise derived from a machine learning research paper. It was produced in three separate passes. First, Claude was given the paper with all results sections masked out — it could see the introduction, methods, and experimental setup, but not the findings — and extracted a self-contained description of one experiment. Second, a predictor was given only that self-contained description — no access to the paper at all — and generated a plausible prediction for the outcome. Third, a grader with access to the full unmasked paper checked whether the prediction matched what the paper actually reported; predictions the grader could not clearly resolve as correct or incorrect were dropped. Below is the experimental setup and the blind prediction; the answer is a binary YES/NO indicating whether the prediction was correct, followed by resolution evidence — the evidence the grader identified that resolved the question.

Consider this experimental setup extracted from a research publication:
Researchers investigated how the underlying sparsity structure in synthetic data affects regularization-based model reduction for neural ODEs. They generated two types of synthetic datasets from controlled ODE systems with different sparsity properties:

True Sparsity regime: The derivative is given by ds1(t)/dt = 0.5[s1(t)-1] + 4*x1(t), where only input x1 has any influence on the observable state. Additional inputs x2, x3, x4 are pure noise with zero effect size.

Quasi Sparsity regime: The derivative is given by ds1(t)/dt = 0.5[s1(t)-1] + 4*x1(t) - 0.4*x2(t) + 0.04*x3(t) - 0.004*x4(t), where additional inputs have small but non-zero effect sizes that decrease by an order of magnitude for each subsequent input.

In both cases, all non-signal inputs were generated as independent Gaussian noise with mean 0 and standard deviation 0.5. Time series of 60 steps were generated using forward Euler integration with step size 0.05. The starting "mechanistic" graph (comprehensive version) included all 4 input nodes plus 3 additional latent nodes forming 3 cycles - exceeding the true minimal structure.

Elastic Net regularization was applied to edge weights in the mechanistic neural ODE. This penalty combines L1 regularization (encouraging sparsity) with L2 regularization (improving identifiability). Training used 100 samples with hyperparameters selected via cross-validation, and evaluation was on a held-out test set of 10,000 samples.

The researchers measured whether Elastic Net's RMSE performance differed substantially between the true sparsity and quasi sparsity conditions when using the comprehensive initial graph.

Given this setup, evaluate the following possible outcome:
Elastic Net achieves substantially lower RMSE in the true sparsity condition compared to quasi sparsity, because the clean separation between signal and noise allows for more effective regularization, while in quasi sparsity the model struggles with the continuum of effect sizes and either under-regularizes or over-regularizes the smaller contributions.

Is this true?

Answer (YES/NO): YES